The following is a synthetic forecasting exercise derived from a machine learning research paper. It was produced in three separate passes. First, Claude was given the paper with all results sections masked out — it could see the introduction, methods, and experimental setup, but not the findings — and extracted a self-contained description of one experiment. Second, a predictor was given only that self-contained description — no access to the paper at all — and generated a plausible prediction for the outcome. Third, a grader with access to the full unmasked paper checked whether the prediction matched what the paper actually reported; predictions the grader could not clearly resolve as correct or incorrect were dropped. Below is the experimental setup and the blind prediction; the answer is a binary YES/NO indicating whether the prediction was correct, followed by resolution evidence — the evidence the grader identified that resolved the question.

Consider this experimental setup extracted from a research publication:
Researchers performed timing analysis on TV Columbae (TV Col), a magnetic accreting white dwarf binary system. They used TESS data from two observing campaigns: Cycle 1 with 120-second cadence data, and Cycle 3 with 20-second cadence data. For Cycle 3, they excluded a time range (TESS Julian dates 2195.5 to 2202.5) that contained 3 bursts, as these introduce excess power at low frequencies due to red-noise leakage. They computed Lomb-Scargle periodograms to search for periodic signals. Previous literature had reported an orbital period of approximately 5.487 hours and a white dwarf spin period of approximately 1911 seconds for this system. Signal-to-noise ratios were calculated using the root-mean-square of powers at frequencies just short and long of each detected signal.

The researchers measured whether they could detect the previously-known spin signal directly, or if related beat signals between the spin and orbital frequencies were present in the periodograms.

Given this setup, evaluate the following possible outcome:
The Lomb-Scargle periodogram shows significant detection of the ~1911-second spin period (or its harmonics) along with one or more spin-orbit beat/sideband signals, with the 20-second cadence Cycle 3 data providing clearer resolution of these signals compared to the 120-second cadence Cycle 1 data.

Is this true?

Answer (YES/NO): NO